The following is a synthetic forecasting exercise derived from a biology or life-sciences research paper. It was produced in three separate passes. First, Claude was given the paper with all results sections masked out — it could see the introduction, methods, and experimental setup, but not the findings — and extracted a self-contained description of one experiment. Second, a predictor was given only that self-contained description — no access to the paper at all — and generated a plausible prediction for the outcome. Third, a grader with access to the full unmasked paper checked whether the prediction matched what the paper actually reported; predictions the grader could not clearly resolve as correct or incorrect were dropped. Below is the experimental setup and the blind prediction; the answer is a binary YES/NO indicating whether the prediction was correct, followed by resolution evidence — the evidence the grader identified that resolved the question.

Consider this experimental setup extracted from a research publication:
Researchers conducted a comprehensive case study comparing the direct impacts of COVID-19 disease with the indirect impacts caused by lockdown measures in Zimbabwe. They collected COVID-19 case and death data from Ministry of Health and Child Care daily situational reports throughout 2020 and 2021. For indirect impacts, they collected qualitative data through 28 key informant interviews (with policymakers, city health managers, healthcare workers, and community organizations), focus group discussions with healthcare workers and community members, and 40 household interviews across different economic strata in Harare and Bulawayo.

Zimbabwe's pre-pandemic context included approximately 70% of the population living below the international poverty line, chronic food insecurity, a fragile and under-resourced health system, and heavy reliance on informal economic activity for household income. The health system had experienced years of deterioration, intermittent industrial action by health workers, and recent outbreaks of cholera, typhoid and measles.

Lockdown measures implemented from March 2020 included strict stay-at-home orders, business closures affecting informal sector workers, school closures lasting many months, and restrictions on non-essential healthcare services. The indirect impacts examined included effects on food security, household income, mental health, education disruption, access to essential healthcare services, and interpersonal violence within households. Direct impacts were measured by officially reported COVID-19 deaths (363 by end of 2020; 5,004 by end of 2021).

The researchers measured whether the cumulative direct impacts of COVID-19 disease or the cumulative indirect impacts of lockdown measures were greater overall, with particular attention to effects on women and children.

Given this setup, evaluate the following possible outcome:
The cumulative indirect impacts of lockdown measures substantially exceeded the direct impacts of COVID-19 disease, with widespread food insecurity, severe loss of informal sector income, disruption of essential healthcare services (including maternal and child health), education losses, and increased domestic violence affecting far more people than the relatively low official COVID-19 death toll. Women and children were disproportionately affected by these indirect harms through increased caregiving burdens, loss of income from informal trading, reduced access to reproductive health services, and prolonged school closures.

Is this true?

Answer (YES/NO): NO